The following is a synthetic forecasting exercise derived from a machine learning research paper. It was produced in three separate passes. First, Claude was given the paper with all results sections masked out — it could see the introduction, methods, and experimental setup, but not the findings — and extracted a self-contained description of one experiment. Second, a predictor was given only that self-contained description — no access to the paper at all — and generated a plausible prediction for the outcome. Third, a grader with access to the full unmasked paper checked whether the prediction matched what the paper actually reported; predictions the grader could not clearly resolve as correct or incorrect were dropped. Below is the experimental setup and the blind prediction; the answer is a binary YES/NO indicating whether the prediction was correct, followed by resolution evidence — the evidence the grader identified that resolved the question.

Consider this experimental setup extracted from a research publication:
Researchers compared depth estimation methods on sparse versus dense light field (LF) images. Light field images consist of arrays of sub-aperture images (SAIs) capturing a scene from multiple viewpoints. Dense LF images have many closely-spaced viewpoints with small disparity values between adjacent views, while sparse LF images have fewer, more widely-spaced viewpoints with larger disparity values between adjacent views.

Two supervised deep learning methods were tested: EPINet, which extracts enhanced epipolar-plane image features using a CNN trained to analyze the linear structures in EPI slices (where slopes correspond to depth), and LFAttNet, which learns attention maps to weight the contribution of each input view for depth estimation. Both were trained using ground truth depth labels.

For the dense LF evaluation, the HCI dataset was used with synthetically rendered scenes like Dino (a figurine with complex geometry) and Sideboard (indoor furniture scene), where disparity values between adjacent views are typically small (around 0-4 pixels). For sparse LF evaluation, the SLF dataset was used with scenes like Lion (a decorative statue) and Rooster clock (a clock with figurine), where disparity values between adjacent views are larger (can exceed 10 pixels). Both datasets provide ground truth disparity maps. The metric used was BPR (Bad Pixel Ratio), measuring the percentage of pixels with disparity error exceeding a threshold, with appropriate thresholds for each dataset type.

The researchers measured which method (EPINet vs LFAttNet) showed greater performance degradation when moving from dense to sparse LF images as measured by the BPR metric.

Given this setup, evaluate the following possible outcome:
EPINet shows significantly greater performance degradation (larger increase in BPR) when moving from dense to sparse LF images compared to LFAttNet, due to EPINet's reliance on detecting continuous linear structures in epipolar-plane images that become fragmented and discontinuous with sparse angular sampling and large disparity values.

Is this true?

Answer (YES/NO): YES